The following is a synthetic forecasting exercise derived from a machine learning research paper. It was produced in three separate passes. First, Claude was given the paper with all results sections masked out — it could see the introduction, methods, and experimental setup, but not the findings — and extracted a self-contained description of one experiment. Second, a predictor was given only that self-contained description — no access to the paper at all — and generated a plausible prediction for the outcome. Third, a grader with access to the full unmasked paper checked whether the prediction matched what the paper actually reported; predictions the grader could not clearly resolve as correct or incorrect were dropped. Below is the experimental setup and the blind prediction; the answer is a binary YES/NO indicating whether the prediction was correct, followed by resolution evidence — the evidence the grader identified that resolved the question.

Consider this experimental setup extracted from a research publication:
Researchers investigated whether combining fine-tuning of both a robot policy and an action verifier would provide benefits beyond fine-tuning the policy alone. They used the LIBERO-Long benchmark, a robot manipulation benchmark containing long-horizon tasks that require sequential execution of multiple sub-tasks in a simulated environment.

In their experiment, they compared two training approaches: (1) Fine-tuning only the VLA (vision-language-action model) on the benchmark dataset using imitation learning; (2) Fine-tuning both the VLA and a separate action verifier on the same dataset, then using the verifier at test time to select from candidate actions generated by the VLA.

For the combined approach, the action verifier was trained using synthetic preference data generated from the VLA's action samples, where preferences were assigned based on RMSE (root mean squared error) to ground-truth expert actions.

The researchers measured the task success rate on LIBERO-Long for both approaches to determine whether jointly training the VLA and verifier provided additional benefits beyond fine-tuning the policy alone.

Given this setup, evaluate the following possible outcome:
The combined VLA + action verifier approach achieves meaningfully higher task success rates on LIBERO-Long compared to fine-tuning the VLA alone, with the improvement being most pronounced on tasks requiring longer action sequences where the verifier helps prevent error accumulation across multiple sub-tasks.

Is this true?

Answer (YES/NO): NO